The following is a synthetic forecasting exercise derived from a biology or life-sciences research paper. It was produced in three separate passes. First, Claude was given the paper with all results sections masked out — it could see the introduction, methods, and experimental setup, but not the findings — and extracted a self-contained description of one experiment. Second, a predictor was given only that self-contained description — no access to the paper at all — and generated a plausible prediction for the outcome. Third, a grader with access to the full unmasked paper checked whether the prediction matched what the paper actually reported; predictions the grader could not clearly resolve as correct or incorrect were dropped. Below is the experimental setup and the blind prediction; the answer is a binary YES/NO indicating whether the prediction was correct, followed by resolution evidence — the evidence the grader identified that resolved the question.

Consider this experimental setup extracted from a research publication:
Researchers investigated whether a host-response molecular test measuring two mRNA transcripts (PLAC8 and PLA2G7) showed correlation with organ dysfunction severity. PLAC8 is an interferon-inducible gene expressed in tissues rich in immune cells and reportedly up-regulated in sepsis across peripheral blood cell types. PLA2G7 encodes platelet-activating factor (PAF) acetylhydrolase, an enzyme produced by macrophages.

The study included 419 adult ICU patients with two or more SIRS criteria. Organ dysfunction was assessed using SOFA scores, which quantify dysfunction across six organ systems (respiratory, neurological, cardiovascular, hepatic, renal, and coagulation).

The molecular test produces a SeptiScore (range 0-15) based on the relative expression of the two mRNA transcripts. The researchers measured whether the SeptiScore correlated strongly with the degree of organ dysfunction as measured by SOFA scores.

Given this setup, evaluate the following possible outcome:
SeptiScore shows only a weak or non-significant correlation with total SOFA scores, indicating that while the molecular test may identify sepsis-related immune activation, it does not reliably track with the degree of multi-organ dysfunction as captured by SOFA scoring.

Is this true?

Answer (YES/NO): YES